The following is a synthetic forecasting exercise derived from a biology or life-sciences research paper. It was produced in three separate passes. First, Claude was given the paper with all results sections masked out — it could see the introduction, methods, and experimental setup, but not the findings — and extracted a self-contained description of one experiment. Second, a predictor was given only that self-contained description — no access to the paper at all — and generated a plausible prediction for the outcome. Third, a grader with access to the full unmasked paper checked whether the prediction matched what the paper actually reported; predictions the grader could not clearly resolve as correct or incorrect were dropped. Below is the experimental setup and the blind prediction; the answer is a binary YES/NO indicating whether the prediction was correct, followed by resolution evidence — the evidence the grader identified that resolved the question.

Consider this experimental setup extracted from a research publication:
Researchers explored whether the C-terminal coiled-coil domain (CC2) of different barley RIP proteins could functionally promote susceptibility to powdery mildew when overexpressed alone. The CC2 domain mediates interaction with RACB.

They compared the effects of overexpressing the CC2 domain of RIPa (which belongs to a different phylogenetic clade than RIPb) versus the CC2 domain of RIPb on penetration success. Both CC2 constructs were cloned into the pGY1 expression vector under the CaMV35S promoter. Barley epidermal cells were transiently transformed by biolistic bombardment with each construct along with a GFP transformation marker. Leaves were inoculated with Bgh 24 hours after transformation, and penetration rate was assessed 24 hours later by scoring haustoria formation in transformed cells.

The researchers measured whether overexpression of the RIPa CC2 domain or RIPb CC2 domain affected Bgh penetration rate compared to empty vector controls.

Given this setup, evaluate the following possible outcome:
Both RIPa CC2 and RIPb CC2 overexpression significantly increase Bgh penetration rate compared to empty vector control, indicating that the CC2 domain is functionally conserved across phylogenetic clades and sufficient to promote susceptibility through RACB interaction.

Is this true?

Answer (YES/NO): NO